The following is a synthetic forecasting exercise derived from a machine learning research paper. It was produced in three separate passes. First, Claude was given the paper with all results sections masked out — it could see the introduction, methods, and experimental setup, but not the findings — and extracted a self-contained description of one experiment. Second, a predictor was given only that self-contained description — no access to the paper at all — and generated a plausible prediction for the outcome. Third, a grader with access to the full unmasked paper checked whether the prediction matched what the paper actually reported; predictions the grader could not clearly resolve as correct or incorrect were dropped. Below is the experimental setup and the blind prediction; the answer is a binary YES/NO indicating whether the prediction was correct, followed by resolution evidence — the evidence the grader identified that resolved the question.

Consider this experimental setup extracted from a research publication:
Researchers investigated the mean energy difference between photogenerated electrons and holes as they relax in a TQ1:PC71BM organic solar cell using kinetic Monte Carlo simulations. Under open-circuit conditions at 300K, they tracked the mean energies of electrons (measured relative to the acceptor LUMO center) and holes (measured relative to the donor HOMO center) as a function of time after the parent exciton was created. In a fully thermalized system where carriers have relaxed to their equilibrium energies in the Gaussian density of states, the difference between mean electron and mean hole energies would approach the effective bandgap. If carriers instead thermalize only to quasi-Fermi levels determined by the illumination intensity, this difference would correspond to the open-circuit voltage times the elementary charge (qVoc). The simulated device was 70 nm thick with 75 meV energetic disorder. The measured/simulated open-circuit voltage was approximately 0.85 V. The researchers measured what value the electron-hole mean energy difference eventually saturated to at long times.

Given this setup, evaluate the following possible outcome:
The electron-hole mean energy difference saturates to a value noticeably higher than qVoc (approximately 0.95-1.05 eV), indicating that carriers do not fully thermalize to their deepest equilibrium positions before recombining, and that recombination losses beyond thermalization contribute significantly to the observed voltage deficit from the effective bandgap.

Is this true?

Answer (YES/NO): NO